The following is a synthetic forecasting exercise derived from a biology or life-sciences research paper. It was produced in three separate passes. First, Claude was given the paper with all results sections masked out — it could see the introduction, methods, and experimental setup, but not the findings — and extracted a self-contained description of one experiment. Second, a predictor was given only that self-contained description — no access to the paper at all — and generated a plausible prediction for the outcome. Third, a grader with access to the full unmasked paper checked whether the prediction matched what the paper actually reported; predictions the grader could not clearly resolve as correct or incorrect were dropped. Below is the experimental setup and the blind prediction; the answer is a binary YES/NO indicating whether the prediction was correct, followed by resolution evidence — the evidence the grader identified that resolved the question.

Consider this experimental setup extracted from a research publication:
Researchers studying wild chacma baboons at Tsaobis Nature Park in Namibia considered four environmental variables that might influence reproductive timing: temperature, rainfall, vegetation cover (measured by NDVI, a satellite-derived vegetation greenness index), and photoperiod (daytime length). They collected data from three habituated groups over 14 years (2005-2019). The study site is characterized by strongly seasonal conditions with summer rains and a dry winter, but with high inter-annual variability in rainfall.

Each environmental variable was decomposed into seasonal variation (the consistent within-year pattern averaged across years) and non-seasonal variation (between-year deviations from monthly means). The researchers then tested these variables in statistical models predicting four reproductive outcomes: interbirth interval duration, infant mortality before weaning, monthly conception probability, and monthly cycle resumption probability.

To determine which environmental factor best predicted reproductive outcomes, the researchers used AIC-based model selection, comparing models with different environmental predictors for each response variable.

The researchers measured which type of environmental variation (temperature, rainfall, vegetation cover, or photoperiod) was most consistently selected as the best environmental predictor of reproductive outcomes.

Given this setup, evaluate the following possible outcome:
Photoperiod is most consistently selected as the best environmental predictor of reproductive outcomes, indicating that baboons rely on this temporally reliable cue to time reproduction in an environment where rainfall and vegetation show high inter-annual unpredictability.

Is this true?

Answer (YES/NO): NO